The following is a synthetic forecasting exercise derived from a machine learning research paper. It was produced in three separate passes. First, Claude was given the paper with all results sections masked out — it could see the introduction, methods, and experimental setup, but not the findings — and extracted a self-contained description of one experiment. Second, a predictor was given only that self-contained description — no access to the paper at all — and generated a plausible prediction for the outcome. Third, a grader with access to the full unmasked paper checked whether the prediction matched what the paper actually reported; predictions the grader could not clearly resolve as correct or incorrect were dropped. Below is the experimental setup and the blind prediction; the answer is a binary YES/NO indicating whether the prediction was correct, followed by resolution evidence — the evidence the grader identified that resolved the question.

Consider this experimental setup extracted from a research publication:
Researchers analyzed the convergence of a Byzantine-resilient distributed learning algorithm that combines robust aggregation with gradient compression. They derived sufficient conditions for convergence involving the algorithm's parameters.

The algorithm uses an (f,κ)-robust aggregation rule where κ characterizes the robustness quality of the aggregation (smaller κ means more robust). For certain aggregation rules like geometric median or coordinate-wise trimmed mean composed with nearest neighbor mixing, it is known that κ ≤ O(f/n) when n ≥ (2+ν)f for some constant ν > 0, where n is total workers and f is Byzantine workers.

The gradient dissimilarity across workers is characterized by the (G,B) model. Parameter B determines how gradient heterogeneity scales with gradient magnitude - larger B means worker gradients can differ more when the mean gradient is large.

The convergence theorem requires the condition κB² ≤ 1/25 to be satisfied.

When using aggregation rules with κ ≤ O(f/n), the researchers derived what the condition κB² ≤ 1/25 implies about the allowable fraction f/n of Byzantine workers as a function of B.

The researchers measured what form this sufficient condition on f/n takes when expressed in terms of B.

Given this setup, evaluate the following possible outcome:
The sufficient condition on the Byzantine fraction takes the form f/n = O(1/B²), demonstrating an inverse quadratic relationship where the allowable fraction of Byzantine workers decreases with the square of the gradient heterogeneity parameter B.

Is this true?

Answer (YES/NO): NO